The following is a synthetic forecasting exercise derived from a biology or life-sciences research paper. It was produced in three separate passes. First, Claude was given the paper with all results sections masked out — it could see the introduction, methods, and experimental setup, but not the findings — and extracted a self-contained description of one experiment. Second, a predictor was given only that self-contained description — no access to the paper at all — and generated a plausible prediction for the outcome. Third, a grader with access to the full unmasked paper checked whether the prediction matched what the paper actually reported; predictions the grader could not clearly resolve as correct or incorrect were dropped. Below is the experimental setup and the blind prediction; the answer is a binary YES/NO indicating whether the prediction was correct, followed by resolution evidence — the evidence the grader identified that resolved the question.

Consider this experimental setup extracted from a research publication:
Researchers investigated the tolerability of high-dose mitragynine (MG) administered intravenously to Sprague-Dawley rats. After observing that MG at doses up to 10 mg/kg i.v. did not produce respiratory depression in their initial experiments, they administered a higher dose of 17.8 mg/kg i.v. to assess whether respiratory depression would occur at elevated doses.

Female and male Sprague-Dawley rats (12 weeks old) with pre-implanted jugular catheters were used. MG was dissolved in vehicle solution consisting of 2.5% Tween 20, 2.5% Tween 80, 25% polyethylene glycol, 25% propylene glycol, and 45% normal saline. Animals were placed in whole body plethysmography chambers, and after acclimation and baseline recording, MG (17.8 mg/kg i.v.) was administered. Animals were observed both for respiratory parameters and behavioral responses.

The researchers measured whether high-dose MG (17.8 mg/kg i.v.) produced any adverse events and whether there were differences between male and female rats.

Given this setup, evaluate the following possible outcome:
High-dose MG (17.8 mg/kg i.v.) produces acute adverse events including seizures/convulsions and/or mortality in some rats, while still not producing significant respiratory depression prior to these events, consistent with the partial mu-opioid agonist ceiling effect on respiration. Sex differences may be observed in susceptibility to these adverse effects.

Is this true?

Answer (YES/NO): NO